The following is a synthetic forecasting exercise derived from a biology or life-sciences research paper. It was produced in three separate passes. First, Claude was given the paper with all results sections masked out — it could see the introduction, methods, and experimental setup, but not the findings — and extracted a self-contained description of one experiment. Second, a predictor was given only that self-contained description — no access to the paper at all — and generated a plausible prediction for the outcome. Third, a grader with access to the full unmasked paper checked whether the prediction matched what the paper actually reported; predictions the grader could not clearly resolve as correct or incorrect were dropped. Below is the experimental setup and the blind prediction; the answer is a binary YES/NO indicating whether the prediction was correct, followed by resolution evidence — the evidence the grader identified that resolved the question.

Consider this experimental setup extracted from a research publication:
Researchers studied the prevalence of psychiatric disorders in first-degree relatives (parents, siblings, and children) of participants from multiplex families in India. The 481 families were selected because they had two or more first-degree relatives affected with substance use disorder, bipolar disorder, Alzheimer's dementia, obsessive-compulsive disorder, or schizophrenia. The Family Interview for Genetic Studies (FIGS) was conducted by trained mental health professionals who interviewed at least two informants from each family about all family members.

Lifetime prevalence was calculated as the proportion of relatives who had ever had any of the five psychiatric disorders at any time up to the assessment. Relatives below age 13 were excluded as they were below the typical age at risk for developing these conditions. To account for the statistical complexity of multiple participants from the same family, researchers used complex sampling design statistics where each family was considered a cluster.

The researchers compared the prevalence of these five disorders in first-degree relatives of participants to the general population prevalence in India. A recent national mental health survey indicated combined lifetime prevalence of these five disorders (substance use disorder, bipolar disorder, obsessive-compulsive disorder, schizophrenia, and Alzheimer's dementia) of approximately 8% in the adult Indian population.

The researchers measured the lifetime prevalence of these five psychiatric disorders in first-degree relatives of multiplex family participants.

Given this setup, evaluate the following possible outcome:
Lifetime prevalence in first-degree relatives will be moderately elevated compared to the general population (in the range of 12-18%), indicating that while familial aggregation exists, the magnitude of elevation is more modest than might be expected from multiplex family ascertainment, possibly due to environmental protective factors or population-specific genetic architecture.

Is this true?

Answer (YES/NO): NO